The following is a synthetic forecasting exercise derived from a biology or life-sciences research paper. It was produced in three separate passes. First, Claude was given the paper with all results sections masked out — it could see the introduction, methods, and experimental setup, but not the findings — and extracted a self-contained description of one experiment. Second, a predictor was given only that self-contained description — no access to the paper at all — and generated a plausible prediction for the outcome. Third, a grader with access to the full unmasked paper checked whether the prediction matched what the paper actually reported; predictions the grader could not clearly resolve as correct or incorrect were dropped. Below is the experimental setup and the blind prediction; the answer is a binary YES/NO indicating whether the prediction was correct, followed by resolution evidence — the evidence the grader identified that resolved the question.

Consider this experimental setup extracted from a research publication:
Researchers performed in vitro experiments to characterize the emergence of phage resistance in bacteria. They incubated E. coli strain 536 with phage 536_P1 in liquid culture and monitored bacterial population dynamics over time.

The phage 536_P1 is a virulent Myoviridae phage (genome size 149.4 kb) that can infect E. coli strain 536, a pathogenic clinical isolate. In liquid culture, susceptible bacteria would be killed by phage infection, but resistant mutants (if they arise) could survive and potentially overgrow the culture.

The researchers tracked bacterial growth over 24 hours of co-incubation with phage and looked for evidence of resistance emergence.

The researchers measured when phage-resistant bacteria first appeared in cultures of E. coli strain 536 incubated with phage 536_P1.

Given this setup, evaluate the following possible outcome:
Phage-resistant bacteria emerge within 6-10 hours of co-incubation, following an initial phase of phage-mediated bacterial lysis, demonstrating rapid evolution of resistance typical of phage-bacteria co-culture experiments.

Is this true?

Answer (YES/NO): YES